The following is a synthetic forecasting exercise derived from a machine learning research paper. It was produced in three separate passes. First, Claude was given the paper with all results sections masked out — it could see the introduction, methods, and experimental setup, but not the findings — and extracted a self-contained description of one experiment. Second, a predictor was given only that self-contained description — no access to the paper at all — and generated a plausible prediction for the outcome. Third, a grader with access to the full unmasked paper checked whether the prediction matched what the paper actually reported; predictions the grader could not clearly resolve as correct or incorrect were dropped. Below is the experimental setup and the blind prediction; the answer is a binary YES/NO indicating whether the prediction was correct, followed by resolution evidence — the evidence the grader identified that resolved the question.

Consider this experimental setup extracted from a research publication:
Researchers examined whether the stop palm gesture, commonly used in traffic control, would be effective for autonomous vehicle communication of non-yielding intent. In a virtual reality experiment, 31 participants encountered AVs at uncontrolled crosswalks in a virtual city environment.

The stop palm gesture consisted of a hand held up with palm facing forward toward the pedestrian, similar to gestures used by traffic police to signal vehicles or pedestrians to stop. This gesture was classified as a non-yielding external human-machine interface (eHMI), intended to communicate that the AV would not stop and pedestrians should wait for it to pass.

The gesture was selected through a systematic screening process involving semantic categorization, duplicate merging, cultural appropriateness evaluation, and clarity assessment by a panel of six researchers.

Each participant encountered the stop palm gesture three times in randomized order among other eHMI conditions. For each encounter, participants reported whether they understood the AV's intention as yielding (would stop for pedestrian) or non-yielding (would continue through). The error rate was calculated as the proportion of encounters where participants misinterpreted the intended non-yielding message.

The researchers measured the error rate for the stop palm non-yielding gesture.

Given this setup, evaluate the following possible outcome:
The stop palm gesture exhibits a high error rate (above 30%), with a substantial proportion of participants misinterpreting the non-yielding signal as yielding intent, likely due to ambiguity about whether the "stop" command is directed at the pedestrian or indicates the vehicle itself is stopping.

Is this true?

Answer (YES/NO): NO